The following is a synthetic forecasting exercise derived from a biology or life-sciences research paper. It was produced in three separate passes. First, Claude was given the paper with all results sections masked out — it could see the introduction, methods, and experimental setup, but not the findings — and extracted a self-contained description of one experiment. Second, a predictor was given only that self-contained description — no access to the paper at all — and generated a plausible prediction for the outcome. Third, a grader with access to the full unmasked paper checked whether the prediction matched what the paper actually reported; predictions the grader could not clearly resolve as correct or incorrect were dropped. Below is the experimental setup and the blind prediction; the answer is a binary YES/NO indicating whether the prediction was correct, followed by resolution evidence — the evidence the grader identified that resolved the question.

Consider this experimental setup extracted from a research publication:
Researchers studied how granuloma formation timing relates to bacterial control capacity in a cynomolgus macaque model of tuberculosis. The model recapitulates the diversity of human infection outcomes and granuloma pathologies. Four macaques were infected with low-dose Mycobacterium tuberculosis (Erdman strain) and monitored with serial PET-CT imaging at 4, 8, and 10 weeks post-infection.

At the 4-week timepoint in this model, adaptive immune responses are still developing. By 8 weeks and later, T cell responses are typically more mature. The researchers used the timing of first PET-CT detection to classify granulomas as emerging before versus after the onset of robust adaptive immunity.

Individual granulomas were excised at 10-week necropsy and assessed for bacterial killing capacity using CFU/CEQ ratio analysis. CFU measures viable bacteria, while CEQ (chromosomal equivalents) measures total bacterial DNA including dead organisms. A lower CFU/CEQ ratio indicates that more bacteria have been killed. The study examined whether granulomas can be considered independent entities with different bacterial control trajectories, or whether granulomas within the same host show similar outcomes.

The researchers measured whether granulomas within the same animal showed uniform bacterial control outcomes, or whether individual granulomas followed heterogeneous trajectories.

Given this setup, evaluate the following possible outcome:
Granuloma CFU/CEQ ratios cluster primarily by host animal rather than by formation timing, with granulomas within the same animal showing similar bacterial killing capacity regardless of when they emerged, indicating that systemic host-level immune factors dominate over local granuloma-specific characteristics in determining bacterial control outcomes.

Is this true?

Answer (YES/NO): NO